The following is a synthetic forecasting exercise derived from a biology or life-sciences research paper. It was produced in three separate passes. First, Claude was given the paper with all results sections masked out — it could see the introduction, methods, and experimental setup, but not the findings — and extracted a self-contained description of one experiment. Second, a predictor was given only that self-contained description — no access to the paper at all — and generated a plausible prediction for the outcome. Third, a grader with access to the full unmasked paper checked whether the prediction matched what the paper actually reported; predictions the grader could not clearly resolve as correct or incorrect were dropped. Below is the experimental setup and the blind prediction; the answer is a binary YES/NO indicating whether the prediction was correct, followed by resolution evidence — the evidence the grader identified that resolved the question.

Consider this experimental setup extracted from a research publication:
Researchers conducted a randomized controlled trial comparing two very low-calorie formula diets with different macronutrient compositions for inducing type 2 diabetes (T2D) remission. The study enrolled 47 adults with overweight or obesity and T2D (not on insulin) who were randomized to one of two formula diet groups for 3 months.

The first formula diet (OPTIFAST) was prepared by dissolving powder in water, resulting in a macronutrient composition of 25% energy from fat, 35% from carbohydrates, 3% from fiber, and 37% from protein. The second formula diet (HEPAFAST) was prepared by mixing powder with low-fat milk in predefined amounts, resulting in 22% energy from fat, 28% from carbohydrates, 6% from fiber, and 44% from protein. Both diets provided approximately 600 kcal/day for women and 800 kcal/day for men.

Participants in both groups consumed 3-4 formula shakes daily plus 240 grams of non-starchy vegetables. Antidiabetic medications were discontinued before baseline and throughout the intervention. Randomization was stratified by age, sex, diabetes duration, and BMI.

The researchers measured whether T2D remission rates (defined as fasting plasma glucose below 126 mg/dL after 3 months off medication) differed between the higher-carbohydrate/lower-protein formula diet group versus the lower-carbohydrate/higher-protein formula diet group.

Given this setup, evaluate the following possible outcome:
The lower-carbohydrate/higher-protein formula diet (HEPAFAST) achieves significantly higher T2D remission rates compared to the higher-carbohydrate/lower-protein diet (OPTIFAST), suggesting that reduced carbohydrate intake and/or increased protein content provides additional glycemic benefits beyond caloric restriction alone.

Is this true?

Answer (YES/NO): YES